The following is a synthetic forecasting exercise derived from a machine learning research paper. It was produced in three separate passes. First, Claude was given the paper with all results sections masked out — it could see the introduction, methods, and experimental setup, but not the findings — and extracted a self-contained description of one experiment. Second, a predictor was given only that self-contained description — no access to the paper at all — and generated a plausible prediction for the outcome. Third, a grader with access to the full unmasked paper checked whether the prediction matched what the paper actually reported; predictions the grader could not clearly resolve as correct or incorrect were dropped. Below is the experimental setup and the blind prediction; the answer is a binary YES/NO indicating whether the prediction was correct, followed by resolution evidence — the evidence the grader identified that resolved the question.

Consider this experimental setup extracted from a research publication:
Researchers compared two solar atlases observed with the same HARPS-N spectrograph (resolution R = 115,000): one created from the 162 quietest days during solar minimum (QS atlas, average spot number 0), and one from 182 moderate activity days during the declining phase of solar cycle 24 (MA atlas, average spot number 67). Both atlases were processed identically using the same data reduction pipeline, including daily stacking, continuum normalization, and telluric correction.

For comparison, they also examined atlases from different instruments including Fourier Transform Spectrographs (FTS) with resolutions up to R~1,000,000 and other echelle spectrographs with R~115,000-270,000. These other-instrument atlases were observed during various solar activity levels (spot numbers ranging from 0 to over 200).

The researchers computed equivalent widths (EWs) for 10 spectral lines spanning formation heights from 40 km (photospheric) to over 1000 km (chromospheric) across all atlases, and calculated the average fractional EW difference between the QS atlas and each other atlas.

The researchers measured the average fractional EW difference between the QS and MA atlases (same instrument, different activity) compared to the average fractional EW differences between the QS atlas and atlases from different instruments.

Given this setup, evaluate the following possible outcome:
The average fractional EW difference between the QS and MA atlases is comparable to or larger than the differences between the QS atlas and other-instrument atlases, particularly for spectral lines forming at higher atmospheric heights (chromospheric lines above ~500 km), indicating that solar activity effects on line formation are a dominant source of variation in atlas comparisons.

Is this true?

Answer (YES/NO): NO